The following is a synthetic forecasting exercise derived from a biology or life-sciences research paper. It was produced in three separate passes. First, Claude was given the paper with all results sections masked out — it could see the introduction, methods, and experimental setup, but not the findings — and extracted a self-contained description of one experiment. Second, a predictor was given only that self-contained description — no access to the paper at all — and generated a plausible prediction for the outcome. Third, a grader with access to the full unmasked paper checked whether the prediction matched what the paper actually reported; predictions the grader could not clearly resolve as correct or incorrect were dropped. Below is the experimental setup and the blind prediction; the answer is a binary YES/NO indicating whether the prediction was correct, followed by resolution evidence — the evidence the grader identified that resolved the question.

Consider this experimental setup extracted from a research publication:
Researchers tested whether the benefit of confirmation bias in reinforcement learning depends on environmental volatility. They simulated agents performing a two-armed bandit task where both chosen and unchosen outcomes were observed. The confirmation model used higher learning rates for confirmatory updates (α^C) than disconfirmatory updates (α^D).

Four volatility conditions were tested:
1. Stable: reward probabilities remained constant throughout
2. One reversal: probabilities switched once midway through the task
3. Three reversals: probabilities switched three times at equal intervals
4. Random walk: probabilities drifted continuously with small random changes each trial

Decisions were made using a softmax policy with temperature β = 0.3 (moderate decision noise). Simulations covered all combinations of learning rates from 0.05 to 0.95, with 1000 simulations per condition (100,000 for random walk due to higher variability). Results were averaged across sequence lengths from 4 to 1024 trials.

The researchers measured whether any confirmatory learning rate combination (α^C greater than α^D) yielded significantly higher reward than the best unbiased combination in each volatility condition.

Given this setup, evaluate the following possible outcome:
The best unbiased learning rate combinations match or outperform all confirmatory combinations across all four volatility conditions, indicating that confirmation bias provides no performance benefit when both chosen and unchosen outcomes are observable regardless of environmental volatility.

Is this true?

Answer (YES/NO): NO